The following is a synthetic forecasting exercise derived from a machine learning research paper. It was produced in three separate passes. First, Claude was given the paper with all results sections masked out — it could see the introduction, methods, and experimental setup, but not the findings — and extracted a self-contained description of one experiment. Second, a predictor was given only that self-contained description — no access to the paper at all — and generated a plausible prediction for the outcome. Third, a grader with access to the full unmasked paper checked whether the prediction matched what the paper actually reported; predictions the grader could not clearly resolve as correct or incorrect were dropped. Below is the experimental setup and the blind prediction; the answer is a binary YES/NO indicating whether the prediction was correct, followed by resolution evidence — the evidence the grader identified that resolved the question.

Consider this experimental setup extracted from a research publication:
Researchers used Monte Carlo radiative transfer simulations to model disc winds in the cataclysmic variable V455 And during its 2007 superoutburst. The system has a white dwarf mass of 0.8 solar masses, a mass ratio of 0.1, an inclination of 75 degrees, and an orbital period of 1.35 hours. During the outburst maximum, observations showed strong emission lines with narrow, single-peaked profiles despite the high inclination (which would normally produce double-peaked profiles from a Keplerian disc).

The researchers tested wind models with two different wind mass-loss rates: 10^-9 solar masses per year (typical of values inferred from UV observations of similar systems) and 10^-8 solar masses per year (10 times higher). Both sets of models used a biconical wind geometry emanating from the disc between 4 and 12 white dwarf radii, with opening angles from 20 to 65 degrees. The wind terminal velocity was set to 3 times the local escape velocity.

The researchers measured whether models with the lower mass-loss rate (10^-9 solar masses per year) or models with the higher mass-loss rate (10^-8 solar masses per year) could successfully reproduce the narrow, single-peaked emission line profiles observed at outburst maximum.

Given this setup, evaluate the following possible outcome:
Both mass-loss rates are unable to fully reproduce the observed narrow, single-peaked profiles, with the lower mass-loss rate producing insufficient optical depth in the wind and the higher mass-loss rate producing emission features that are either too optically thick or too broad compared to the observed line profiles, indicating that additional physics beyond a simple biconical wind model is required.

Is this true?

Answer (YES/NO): NO